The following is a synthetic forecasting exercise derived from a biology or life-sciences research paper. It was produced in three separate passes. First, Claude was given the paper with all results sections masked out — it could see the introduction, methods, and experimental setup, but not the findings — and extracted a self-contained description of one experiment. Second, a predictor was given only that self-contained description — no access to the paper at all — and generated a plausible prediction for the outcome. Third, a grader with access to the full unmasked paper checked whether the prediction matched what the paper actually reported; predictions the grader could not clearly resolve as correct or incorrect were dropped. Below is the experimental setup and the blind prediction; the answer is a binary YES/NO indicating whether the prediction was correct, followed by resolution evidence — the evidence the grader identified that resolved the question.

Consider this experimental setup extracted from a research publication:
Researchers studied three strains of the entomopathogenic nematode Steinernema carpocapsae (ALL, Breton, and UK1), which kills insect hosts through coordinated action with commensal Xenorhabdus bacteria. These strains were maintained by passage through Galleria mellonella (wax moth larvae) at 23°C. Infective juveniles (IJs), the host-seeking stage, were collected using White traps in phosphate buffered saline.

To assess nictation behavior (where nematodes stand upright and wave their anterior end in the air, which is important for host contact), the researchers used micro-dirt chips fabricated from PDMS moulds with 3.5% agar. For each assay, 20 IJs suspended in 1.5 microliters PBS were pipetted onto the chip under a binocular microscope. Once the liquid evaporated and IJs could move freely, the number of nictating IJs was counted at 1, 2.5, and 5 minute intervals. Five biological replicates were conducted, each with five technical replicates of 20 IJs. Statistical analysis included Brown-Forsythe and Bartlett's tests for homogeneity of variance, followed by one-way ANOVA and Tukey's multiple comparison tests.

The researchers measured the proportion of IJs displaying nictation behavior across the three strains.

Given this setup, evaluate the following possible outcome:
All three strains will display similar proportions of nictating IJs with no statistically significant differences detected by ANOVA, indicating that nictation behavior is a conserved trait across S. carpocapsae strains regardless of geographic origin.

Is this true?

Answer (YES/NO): NO